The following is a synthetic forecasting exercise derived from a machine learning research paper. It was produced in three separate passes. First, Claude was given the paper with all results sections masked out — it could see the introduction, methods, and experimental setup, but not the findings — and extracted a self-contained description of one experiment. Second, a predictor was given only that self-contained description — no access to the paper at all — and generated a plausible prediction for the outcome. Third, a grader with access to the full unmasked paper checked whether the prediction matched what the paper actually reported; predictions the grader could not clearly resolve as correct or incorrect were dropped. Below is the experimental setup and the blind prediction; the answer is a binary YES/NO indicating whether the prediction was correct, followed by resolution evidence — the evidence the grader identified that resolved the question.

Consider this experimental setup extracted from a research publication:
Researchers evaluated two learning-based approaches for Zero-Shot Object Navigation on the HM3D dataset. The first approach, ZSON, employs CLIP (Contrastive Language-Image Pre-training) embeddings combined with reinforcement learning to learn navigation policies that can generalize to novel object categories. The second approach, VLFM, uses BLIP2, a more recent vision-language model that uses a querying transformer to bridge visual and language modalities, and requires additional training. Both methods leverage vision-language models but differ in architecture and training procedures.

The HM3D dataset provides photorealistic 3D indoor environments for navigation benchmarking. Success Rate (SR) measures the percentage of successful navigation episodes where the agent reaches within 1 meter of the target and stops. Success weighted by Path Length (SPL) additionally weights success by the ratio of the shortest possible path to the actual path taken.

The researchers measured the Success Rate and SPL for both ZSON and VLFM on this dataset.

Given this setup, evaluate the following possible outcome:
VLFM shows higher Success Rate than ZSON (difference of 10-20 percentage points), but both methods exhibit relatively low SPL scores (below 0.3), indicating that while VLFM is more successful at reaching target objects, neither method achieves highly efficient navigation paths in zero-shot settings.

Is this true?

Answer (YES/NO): NO